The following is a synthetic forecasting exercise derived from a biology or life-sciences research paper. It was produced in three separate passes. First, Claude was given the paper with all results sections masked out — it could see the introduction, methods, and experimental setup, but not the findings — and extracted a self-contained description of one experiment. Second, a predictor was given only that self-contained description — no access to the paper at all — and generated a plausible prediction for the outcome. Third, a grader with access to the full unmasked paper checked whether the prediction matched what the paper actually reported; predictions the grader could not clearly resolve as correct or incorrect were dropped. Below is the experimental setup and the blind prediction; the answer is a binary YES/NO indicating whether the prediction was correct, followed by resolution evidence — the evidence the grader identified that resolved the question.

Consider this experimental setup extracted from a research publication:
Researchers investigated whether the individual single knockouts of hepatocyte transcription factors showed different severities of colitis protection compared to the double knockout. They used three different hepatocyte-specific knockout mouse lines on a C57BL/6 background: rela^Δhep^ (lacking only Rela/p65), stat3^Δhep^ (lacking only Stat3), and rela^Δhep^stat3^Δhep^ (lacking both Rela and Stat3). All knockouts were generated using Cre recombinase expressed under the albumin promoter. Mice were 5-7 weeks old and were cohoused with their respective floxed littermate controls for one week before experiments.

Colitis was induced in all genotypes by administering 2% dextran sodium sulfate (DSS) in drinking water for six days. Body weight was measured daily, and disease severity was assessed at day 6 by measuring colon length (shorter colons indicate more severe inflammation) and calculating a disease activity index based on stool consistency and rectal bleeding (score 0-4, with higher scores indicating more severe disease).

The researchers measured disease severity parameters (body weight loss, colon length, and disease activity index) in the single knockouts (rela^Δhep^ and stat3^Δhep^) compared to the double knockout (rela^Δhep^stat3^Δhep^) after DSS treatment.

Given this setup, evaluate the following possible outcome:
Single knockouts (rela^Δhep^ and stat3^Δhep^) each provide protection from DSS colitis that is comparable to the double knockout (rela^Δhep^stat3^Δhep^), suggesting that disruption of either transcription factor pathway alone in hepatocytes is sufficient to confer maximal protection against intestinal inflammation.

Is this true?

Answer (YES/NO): NO